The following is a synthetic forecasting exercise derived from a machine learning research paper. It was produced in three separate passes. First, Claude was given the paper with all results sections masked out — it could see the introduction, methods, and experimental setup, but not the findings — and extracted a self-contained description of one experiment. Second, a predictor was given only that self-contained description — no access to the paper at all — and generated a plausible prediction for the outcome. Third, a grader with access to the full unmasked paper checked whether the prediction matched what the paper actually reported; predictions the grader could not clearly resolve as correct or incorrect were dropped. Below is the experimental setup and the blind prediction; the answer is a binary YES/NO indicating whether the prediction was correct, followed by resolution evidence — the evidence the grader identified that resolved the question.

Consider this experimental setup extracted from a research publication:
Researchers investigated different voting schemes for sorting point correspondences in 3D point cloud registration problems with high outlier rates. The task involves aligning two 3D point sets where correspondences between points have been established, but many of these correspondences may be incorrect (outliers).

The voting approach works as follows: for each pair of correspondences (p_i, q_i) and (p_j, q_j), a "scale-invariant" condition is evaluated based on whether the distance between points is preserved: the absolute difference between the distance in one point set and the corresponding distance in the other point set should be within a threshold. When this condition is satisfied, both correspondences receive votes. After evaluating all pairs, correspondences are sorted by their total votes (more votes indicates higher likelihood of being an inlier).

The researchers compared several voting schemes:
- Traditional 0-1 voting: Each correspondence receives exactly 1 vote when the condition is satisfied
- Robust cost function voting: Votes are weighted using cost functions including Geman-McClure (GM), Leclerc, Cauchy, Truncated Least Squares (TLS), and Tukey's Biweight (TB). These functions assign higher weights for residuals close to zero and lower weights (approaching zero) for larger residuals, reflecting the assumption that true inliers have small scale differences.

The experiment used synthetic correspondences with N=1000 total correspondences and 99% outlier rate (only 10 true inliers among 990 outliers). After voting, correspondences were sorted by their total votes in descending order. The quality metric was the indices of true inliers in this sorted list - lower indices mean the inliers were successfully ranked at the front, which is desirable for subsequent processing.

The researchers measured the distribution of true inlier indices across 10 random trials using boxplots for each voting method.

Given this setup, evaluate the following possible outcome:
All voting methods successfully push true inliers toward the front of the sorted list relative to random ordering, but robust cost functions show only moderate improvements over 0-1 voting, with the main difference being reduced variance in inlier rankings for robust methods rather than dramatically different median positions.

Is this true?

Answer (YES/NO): NO